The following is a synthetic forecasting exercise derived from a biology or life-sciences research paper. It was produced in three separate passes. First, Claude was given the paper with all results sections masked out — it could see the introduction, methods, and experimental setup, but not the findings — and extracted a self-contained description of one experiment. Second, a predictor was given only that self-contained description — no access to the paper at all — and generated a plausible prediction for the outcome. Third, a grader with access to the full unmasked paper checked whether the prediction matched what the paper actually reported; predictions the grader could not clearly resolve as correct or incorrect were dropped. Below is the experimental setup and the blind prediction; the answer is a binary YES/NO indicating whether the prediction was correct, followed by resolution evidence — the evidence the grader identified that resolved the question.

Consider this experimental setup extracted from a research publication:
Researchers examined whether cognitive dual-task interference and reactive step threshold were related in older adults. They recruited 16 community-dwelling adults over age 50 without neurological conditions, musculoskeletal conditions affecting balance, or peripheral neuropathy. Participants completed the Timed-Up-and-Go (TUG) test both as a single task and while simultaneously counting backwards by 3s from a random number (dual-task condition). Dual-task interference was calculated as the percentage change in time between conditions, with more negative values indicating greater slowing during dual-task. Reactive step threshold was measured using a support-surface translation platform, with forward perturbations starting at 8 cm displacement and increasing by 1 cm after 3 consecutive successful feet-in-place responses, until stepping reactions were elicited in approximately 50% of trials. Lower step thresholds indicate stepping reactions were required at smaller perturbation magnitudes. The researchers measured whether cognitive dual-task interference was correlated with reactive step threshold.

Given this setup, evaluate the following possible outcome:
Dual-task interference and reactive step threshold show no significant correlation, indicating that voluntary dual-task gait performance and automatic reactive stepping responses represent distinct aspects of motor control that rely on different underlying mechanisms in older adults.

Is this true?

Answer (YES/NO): NO